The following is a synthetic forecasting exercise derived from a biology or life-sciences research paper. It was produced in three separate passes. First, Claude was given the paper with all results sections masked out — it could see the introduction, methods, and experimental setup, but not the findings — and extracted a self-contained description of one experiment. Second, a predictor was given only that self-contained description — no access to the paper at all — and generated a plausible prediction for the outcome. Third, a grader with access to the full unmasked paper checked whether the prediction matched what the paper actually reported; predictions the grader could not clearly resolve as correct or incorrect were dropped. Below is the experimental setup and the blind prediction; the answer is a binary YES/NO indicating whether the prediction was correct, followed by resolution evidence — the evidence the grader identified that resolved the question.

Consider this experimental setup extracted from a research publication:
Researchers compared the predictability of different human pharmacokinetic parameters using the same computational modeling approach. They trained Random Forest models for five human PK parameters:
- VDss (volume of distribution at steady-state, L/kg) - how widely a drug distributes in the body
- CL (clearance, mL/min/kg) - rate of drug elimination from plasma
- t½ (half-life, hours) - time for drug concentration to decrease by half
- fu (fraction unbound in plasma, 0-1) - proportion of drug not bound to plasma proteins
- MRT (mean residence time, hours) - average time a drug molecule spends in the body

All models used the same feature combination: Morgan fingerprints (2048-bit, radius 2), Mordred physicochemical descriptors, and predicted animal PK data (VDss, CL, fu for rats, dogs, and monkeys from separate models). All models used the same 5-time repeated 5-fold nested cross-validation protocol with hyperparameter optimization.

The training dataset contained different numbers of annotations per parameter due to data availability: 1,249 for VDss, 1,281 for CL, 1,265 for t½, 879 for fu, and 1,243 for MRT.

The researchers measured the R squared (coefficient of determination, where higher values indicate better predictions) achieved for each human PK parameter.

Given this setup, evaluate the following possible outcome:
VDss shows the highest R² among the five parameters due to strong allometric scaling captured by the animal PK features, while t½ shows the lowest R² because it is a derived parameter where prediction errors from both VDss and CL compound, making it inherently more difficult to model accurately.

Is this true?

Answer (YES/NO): NO